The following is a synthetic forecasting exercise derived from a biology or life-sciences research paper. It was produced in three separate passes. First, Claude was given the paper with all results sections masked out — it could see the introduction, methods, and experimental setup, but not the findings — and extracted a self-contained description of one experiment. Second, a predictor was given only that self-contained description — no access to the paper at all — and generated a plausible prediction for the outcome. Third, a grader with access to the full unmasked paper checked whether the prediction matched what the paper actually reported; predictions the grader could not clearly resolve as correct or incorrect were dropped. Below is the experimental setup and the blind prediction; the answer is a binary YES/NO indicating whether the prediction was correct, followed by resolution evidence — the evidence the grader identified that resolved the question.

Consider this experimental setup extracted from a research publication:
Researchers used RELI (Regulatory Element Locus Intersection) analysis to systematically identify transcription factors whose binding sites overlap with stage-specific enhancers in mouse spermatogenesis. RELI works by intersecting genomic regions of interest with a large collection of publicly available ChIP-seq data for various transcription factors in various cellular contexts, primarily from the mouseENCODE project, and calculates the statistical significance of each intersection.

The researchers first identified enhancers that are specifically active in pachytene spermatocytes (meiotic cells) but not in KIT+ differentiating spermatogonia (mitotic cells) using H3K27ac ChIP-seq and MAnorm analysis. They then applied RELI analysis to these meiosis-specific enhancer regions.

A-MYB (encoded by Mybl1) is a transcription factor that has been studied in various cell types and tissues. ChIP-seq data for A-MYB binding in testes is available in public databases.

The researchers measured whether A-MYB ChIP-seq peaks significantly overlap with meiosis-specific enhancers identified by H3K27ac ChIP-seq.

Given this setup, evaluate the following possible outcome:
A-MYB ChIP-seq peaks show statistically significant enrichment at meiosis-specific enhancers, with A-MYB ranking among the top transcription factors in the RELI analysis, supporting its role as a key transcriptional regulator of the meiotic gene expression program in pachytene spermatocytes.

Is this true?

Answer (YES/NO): NO